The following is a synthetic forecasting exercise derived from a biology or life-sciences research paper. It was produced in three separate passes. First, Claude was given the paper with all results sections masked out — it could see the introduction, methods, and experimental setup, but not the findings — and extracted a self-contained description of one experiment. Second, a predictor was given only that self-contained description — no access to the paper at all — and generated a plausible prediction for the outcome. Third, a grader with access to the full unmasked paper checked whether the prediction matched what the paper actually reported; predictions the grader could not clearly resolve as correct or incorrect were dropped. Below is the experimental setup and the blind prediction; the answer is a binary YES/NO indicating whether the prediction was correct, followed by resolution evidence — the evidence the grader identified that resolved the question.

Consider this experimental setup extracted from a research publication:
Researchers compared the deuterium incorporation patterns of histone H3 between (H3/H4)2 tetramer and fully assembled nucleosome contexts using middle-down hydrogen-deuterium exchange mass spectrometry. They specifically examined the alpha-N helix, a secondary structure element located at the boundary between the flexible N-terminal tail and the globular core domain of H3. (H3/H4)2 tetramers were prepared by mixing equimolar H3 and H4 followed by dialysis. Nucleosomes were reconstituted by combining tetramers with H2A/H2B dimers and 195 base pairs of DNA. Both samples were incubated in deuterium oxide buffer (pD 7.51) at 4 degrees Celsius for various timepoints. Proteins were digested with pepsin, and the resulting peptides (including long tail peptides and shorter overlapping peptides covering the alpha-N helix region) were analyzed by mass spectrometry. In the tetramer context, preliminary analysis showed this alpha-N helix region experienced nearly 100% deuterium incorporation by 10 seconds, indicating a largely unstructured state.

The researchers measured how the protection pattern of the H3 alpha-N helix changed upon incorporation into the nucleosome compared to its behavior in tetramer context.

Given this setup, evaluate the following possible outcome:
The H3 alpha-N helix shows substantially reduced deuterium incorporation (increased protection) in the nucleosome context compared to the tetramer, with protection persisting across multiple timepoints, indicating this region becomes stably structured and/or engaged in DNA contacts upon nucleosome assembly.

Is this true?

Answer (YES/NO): YES